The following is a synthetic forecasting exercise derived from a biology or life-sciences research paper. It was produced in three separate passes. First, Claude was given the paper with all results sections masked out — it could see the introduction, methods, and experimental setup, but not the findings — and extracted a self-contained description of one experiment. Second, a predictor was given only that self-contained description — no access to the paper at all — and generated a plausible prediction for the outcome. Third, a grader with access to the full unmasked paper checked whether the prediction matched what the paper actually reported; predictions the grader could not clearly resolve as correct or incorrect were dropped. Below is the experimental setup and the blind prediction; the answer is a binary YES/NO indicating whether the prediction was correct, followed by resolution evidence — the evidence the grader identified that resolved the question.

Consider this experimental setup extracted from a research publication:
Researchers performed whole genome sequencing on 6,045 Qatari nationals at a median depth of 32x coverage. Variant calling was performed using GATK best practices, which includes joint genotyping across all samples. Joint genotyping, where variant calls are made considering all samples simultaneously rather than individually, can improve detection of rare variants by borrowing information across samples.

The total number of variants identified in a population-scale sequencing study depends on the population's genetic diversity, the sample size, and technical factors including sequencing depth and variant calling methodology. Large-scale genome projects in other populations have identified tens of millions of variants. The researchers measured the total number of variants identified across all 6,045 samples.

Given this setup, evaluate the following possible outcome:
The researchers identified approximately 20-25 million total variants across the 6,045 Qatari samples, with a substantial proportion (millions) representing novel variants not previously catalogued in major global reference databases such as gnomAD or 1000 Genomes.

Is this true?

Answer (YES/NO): NO